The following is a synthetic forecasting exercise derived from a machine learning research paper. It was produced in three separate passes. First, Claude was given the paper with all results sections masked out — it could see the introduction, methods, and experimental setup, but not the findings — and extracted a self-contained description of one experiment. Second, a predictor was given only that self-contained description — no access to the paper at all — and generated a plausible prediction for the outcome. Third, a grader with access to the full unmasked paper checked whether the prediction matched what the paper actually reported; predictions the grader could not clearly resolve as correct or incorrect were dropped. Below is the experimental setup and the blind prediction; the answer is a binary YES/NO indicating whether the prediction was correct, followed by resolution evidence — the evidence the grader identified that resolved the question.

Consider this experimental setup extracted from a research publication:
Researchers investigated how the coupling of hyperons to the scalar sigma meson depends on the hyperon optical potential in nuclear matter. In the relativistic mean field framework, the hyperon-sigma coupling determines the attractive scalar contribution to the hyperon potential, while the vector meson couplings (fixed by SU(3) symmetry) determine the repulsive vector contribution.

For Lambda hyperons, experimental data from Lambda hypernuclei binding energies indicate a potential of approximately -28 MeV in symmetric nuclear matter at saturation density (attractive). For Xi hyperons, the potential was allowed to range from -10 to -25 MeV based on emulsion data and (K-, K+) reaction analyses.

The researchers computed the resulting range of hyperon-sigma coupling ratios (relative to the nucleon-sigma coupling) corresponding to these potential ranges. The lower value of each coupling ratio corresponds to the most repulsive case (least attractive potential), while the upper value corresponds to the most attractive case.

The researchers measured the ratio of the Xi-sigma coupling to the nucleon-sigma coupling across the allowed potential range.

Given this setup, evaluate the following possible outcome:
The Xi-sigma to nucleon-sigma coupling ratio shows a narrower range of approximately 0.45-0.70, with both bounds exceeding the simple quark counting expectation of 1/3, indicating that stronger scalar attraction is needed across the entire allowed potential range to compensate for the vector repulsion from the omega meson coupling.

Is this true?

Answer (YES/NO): NO